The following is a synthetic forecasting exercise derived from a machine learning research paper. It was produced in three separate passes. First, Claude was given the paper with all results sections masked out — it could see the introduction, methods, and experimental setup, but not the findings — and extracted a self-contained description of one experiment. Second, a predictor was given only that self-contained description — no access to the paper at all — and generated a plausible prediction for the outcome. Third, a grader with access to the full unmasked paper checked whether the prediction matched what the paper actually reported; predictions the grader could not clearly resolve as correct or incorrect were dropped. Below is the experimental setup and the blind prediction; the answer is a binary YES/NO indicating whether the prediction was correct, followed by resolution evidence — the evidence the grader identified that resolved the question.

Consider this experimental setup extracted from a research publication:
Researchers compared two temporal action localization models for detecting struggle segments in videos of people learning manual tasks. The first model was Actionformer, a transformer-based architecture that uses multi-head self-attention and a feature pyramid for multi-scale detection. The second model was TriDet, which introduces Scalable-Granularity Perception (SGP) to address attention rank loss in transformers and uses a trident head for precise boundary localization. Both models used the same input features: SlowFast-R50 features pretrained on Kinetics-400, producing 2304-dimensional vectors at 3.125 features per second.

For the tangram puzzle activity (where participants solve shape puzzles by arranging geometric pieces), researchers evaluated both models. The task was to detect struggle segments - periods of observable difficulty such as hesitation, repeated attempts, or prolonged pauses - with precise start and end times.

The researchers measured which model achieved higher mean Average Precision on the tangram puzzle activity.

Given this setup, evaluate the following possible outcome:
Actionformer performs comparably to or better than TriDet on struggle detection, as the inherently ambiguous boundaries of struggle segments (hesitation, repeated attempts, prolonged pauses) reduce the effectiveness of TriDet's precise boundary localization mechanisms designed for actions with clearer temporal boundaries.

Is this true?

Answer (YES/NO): NO